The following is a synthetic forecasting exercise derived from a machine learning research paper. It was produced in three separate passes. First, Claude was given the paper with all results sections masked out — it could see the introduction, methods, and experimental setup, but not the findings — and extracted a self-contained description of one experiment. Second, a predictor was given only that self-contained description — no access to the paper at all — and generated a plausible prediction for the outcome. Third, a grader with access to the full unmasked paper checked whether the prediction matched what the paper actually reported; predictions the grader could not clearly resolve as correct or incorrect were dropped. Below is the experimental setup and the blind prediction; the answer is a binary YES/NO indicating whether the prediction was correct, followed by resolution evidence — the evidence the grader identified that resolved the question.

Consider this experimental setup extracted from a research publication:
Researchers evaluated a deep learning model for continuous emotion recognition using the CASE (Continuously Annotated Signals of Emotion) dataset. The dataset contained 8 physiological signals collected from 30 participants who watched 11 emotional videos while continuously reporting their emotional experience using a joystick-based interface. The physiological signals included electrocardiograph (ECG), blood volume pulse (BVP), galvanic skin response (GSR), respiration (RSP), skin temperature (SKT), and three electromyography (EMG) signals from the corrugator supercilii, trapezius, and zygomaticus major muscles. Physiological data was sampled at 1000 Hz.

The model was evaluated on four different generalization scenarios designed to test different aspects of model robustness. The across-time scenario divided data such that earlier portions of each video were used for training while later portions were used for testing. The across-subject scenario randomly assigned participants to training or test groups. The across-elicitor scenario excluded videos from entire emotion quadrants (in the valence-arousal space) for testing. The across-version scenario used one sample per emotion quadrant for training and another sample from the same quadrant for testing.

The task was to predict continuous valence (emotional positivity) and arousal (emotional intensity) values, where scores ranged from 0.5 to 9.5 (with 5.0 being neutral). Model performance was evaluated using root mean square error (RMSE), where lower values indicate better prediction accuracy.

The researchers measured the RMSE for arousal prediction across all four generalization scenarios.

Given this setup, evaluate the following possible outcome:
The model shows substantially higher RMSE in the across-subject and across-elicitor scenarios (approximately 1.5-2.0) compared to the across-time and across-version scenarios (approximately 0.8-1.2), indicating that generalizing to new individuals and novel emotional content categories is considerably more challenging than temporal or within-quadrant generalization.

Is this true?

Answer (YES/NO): NO